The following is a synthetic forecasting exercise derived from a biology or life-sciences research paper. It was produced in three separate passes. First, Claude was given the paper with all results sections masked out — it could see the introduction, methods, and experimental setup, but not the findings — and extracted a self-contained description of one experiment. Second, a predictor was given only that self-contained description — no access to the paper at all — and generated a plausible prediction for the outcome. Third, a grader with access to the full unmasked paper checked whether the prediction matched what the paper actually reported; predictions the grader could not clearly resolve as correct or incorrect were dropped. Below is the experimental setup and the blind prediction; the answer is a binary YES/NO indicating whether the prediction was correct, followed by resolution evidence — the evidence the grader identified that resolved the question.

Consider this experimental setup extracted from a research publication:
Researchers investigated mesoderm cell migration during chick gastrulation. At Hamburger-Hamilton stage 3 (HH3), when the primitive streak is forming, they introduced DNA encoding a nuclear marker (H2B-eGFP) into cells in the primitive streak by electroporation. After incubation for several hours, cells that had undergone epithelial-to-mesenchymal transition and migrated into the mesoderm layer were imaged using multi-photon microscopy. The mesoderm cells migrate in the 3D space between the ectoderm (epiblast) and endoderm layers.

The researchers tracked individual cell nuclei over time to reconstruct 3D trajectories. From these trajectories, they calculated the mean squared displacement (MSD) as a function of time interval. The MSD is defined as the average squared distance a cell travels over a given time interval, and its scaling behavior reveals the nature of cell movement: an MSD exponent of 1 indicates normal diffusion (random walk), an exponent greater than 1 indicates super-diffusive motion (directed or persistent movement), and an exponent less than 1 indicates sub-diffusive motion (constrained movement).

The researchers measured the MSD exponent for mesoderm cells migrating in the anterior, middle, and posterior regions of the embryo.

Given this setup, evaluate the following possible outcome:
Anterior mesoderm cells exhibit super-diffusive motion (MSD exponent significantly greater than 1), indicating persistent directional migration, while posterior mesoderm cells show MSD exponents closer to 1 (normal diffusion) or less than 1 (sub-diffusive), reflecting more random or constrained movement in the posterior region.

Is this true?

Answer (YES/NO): NO